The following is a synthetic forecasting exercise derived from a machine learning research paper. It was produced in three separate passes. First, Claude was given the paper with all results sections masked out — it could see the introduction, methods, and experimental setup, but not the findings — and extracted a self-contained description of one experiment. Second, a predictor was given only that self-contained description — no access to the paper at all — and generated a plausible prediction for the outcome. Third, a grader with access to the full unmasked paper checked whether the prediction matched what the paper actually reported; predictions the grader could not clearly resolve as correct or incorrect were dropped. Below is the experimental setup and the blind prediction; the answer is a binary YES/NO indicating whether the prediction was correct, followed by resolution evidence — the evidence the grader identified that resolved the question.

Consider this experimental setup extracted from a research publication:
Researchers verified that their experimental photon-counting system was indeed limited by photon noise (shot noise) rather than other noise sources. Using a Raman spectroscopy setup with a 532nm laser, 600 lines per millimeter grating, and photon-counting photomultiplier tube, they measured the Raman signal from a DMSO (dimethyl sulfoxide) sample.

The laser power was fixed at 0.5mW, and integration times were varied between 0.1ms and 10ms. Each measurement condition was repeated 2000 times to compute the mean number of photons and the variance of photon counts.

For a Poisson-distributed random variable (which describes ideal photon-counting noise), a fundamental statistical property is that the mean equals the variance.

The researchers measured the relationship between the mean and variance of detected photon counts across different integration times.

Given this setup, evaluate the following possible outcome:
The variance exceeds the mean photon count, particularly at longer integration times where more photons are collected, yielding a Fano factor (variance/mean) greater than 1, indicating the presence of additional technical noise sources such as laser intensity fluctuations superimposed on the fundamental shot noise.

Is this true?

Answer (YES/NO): NO